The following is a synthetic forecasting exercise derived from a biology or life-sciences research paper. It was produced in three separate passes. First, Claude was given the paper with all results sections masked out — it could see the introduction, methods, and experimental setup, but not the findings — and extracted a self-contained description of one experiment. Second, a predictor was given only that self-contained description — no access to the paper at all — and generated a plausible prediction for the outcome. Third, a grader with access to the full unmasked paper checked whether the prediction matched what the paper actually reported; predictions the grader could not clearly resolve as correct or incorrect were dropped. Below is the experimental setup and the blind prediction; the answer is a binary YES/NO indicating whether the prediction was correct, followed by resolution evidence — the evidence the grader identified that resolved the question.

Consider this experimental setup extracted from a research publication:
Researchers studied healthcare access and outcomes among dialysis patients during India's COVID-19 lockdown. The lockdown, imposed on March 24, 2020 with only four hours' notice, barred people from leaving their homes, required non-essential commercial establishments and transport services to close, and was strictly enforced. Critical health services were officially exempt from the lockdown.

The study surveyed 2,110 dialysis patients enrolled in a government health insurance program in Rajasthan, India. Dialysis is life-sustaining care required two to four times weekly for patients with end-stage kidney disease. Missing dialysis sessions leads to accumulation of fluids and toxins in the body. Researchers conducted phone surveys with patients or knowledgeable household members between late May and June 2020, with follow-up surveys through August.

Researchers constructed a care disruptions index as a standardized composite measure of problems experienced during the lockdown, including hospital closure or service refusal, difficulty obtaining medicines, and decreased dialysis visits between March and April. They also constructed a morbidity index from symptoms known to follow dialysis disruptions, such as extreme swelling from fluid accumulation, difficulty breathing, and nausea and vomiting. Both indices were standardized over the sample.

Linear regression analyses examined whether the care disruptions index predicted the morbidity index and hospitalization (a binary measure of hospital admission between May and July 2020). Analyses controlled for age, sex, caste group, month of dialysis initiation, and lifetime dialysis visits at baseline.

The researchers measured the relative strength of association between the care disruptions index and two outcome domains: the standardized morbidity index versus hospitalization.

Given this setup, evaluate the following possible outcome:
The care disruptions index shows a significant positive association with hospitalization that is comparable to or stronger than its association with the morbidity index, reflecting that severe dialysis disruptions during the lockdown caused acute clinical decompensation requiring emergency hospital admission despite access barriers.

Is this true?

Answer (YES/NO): NO